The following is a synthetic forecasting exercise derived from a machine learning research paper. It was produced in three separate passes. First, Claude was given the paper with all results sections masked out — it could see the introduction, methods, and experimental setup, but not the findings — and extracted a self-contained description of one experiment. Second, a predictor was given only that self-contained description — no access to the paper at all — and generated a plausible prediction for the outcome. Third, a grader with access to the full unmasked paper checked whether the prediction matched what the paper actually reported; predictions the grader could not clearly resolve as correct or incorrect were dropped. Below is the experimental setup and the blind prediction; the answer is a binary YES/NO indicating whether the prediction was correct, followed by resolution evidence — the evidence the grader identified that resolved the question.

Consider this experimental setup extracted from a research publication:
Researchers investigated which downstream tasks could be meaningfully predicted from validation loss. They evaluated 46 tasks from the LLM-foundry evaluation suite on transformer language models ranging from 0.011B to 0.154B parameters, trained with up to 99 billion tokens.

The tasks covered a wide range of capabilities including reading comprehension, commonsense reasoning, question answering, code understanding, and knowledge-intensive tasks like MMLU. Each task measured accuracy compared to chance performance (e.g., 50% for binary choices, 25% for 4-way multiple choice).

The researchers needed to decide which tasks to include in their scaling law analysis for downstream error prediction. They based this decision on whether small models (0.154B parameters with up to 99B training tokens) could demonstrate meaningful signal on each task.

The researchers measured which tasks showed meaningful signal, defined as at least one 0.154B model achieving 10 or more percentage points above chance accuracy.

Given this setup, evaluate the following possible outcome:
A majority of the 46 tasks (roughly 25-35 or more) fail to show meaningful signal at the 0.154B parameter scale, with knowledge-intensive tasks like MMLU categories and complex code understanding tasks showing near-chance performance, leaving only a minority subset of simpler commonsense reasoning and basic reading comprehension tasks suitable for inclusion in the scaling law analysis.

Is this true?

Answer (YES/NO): YES